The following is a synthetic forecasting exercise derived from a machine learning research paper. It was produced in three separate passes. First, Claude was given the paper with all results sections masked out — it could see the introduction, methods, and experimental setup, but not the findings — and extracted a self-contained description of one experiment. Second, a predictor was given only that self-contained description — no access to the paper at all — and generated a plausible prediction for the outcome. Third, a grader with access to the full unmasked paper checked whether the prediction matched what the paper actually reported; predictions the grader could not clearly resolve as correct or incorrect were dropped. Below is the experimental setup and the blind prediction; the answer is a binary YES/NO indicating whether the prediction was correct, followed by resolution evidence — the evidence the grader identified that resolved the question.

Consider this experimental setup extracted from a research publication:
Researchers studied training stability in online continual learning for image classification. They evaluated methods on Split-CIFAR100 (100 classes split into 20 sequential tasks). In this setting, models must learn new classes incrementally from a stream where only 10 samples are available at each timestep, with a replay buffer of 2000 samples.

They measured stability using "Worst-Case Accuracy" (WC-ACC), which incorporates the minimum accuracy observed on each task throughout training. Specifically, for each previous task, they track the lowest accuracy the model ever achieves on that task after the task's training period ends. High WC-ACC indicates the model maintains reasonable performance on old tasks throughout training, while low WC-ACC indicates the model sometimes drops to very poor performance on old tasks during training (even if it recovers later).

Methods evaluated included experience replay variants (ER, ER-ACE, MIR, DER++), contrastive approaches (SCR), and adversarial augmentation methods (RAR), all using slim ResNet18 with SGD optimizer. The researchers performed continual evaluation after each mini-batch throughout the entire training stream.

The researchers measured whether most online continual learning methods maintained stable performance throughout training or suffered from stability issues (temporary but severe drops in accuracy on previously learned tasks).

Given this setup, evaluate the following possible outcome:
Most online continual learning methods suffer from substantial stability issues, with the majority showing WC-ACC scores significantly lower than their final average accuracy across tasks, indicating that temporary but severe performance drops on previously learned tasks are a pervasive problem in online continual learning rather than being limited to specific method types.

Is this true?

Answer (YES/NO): YES